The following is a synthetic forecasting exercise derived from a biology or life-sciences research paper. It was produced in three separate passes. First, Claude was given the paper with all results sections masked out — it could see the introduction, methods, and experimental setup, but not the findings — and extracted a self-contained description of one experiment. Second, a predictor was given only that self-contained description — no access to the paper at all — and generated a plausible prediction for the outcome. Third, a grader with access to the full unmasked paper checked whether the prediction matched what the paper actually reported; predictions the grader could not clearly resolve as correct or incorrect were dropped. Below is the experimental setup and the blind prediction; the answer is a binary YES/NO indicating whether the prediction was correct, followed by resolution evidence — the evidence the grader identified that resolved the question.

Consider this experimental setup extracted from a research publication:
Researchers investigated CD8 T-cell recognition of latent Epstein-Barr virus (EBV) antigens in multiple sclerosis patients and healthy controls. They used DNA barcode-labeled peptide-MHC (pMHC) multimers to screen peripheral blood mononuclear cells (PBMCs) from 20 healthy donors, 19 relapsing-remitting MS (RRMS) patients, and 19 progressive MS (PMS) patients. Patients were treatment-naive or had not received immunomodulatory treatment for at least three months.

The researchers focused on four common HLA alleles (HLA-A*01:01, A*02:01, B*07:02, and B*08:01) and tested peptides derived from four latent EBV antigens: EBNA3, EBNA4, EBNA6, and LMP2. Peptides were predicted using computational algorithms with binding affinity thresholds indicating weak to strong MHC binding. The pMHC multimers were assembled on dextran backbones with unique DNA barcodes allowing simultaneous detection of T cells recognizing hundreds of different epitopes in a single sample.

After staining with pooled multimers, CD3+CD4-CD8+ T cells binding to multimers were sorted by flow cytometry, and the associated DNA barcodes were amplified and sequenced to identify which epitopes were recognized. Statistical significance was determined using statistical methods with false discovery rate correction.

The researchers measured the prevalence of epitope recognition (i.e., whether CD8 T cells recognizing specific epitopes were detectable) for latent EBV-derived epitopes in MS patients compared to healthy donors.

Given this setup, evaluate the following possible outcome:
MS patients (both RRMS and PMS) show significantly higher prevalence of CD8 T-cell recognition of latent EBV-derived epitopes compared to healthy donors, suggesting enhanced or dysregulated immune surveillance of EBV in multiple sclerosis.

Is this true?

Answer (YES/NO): NO